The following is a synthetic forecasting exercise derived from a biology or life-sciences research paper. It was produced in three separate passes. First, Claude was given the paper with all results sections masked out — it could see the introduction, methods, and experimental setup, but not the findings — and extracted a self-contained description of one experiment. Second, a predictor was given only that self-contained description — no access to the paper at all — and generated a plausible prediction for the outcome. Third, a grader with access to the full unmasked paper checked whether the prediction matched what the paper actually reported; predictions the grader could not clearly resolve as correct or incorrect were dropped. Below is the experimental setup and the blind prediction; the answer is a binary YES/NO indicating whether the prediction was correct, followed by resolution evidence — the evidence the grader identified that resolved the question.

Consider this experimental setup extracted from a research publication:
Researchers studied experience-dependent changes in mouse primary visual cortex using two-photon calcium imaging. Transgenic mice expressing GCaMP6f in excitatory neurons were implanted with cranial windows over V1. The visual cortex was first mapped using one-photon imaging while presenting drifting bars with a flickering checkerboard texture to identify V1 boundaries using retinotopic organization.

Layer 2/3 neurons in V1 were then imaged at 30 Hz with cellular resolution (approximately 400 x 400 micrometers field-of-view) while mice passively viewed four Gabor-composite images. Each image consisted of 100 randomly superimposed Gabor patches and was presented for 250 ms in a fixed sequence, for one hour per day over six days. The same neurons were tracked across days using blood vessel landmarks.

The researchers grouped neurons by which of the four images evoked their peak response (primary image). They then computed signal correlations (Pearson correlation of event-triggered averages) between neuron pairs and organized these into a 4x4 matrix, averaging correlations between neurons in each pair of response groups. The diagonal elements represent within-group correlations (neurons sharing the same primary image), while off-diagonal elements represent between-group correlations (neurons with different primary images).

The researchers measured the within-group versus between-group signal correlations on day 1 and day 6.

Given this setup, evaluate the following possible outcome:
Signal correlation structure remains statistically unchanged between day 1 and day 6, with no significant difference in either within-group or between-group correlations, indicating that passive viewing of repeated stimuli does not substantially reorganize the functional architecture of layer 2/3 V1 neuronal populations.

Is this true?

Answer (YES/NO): NO